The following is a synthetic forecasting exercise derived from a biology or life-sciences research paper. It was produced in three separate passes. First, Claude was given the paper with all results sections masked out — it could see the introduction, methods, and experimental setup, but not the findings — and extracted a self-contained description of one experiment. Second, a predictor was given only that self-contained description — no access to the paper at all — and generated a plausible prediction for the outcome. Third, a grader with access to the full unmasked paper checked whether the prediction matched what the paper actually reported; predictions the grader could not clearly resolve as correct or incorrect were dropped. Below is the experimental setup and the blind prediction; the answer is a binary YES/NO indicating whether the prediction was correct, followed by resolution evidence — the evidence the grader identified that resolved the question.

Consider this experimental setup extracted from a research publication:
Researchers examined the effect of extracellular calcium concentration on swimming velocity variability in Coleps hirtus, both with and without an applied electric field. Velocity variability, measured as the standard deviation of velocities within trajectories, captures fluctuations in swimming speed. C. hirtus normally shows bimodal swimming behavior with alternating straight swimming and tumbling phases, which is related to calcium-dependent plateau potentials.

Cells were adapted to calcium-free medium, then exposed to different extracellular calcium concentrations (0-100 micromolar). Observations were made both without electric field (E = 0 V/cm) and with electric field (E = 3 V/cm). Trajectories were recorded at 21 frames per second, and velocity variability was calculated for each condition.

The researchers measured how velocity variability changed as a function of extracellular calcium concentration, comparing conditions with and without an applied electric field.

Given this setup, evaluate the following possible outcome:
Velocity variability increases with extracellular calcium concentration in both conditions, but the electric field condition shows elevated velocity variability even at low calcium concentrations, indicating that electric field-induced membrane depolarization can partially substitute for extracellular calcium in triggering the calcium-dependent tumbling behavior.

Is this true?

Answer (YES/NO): NO